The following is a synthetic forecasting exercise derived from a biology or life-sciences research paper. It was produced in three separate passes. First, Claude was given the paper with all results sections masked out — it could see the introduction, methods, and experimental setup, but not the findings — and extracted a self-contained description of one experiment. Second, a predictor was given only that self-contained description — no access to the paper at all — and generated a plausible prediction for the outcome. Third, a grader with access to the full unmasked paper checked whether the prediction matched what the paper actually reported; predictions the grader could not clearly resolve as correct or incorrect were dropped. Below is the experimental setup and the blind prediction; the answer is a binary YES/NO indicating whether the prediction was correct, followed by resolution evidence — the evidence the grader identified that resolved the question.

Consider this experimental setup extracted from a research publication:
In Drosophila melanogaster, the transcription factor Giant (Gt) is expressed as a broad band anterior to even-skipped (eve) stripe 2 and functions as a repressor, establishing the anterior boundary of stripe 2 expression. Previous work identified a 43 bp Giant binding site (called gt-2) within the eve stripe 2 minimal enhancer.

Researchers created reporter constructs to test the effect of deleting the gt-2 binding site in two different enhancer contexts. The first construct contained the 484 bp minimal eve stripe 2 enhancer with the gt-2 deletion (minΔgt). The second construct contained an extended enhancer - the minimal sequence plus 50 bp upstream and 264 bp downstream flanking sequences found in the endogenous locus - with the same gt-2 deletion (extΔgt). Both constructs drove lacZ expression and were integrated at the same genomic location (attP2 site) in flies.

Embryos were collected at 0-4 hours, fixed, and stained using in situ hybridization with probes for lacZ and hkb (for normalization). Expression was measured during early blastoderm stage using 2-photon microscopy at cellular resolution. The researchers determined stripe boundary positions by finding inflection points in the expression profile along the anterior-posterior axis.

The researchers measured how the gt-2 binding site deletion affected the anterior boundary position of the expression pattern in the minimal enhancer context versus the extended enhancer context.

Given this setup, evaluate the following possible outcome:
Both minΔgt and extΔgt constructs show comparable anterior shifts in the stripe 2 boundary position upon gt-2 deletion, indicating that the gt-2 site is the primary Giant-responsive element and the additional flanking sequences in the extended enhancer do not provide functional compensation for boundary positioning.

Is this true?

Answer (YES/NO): NO